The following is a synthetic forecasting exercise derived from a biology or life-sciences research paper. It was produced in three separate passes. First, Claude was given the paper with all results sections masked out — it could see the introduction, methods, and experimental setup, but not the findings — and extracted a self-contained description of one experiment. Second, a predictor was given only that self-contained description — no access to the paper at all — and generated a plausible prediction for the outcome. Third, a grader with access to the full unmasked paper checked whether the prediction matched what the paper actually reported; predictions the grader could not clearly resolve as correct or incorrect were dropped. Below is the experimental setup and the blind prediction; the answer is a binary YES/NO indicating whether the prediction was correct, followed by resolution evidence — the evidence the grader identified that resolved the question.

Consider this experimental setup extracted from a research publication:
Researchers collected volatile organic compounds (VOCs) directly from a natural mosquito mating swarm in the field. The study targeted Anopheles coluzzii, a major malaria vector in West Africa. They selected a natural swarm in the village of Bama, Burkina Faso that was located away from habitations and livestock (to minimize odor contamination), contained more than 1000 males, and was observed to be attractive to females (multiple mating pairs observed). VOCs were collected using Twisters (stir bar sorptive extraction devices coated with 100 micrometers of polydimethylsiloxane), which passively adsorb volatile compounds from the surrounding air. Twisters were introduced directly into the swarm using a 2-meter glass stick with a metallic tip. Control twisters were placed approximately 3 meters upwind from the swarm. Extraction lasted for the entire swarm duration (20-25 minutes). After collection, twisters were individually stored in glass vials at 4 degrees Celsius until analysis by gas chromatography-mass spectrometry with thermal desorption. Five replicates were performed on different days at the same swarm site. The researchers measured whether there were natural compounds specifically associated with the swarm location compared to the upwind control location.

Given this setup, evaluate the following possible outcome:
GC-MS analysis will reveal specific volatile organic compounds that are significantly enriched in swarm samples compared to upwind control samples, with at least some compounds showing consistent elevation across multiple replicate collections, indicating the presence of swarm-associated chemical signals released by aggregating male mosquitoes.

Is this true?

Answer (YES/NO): NO